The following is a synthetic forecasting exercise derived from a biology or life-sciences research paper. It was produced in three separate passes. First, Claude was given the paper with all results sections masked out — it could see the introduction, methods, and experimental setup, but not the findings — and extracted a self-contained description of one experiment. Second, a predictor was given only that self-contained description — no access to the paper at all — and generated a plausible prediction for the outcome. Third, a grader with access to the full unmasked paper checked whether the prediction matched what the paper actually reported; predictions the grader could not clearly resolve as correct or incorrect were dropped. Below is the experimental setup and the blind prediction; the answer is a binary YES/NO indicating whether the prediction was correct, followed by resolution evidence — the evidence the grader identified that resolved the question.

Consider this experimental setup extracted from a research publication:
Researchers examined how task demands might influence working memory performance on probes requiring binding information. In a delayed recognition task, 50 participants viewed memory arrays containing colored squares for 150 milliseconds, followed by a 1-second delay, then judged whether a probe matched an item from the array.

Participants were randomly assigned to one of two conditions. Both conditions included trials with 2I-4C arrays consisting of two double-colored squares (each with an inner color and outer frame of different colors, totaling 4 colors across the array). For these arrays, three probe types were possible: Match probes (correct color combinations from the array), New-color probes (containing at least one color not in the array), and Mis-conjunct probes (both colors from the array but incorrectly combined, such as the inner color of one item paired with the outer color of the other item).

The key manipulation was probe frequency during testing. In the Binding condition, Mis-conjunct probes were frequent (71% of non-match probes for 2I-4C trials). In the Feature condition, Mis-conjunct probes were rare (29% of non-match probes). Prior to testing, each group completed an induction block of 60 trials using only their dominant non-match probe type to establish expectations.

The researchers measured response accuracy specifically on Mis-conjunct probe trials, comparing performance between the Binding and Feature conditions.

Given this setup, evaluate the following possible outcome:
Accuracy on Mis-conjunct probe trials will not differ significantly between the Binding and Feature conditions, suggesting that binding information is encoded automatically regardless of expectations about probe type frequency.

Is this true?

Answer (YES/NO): NO